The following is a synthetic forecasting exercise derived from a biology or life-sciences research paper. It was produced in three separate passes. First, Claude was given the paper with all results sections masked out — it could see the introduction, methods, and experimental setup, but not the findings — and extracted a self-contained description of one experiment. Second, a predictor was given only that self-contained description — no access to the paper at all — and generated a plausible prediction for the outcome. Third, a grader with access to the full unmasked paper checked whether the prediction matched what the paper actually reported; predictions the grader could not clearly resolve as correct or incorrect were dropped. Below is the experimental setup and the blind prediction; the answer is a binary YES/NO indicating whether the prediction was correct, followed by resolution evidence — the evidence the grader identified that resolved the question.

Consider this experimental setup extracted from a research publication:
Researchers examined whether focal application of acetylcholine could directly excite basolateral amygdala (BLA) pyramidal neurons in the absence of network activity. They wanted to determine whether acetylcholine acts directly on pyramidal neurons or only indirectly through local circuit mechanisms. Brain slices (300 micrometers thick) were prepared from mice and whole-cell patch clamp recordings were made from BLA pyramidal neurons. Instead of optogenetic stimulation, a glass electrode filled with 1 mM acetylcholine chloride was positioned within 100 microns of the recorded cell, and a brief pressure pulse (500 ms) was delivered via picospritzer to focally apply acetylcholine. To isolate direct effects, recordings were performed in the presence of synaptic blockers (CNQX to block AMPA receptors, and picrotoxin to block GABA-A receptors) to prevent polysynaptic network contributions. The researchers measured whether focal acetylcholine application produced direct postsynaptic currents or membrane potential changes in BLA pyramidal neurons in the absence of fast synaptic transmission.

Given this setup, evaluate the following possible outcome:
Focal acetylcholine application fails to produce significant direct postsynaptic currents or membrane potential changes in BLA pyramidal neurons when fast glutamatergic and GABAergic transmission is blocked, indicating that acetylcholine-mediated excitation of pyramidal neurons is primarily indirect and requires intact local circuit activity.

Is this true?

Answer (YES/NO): NO